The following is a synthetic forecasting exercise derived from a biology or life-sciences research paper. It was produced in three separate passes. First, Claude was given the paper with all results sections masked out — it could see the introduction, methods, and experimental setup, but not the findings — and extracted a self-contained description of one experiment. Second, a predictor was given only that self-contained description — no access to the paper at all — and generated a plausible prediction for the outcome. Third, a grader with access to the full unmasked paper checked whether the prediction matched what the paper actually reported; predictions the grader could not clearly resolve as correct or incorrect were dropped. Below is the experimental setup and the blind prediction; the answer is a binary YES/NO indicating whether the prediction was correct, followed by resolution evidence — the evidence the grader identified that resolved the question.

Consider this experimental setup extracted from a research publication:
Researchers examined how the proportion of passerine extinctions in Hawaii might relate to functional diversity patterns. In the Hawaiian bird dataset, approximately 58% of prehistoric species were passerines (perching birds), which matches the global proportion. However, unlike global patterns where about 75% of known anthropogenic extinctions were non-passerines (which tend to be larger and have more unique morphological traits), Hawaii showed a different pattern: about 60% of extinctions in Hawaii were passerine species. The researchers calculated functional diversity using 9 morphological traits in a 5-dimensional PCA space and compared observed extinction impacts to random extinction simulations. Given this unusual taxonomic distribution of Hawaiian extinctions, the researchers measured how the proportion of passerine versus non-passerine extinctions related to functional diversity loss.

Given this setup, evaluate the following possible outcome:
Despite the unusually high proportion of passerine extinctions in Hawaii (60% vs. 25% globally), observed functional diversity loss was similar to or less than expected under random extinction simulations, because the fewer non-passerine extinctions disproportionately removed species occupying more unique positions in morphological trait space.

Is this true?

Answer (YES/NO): YES